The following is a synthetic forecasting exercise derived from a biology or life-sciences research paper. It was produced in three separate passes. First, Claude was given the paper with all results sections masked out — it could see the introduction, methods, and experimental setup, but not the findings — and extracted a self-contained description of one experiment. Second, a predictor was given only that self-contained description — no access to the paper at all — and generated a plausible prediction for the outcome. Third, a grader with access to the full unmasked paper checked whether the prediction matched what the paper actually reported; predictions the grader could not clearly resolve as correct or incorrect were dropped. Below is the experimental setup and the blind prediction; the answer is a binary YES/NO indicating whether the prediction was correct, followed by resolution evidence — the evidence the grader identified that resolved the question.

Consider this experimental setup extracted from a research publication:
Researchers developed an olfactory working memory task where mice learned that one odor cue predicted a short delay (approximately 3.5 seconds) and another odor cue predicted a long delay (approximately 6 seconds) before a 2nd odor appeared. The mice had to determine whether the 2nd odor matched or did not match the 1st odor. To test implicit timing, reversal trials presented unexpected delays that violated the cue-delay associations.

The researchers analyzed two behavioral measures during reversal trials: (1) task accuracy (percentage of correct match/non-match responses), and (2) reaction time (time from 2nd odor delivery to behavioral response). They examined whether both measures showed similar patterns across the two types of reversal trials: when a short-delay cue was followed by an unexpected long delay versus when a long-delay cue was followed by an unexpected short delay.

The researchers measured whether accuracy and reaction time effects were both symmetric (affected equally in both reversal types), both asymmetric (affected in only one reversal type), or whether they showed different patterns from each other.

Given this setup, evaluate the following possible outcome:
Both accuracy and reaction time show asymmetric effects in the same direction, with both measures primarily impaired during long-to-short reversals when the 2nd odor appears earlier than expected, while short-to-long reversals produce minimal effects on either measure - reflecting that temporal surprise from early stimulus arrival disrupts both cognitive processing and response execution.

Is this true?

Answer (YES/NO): NO